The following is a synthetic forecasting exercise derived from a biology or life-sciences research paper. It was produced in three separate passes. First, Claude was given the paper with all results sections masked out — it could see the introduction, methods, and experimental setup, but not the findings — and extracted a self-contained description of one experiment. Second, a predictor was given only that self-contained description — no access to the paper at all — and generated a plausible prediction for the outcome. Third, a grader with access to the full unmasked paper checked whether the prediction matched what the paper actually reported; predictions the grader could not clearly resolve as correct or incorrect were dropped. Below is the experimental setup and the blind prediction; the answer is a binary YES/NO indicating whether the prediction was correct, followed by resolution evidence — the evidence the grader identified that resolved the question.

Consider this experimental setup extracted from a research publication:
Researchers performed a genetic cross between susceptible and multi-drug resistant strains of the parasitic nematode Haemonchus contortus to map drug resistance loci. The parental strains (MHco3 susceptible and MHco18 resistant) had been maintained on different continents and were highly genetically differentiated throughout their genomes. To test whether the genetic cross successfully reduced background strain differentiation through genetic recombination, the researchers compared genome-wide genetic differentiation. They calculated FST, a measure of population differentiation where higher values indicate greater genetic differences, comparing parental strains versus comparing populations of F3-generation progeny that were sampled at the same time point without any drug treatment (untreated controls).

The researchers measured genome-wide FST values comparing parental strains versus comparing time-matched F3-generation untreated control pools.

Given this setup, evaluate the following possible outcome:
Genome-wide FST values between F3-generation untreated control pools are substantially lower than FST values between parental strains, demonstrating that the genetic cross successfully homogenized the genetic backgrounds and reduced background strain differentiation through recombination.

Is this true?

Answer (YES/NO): YES